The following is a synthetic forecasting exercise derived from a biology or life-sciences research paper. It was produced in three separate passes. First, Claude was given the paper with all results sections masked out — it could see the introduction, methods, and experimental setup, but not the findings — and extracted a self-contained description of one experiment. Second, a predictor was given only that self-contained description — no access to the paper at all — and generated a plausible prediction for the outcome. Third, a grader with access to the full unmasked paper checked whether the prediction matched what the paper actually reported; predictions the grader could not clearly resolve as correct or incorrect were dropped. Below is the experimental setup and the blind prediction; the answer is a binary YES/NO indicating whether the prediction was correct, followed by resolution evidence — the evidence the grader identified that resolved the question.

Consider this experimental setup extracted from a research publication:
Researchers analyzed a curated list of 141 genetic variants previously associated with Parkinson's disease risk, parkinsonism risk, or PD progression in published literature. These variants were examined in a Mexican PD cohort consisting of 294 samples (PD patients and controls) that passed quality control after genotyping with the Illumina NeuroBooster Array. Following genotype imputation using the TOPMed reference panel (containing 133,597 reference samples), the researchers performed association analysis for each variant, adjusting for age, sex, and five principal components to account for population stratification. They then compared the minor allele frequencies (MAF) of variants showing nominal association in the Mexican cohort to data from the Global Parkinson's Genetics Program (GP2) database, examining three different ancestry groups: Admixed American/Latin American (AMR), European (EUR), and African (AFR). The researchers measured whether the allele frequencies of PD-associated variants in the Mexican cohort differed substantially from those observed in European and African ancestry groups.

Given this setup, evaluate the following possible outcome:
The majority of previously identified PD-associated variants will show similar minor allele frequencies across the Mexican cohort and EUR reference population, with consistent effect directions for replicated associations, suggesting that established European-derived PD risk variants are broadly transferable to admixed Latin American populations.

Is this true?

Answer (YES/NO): NO